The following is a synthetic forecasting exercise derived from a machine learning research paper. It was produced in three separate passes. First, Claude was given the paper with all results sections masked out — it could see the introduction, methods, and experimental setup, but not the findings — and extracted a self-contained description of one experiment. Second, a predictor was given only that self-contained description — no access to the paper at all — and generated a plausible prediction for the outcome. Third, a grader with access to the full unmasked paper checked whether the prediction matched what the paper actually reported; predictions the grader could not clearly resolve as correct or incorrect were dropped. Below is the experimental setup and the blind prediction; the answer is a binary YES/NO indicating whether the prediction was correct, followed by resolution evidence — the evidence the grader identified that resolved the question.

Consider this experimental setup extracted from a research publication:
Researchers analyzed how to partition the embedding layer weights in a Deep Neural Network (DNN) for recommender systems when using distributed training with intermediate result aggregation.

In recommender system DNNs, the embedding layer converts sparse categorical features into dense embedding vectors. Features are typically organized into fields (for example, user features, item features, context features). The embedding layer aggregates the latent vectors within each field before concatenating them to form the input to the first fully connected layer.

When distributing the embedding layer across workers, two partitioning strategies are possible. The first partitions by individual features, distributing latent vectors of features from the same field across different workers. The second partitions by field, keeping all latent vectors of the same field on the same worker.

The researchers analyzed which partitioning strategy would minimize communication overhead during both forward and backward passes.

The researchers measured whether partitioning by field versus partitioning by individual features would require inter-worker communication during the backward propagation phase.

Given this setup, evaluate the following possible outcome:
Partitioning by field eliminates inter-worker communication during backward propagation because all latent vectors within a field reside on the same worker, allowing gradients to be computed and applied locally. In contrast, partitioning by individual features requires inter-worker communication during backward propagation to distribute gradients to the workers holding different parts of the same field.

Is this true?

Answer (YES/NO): YES